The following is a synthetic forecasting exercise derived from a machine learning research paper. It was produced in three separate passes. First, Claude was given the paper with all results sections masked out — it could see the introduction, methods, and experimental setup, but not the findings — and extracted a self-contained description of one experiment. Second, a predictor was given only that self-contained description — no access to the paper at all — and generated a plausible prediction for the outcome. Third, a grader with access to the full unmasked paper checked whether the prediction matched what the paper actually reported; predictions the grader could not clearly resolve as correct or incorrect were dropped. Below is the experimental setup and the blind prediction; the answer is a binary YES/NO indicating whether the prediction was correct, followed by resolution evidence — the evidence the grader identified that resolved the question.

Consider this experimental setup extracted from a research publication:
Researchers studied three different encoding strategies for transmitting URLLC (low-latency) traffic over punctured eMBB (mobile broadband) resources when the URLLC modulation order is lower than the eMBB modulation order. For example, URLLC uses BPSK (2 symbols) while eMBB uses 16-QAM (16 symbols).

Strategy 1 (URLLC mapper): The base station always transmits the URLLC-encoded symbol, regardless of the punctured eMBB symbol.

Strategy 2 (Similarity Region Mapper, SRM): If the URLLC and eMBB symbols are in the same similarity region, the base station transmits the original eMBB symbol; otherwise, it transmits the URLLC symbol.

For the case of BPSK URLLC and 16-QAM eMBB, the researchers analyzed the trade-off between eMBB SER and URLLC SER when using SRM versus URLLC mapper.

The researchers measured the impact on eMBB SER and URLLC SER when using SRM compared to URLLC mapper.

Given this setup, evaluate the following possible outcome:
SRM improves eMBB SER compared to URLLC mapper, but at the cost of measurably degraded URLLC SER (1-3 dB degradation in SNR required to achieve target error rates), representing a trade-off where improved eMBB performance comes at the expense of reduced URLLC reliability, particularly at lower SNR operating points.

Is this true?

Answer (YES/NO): YES